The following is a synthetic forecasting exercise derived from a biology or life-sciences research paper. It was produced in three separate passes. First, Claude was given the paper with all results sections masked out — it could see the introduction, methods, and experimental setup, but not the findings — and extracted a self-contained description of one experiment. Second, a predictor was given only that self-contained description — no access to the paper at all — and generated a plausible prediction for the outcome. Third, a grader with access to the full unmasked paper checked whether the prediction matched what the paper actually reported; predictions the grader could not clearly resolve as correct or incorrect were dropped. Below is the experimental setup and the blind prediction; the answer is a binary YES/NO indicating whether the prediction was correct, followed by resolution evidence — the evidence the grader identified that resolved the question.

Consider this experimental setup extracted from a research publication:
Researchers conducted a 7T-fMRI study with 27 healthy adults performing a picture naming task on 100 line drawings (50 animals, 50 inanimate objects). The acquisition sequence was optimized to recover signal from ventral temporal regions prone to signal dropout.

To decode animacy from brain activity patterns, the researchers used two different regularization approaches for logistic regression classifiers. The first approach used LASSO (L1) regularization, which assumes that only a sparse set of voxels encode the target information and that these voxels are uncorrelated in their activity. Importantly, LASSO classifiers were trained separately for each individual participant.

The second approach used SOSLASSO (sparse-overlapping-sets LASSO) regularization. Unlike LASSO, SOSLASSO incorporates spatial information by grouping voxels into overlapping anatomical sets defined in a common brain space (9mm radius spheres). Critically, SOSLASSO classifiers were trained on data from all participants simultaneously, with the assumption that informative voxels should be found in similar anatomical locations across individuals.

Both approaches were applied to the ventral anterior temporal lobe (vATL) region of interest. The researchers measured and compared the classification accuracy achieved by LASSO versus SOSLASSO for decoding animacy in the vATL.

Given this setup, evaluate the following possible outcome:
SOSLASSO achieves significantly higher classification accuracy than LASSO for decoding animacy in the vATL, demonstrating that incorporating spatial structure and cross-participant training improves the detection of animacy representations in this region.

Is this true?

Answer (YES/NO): YES